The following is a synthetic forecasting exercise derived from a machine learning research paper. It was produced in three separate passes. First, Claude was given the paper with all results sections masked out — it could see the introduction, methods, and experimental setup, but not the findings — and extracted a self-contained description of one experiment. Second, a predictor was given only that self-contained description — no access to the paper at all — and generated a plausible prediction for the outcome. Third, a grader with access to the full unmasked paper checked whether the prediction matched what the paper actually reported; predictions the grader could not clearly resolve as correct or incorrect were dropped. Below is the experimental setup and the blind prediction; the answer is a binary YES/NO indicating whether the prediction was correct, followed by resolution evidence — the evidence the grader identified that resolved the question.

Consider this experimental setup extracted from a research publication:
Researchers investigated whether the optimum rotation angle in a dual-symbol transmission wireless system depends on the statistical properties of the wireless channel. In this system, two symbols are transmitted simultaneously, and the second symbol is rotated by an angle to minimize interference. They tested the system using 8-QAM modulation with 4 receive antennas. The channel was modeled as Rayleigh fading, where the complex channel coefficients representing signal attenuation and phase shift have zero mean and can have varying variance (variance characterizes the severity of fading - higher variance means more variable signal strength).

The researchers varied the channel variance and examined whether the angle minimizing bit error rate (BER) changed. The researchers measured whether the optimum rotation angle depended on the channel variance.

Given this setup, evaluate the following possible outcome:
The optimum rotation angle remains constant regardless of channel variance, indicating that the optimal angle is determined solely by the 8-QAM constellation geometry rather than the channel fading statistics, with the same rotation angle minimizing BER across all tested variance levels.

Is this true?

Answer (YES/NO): YES